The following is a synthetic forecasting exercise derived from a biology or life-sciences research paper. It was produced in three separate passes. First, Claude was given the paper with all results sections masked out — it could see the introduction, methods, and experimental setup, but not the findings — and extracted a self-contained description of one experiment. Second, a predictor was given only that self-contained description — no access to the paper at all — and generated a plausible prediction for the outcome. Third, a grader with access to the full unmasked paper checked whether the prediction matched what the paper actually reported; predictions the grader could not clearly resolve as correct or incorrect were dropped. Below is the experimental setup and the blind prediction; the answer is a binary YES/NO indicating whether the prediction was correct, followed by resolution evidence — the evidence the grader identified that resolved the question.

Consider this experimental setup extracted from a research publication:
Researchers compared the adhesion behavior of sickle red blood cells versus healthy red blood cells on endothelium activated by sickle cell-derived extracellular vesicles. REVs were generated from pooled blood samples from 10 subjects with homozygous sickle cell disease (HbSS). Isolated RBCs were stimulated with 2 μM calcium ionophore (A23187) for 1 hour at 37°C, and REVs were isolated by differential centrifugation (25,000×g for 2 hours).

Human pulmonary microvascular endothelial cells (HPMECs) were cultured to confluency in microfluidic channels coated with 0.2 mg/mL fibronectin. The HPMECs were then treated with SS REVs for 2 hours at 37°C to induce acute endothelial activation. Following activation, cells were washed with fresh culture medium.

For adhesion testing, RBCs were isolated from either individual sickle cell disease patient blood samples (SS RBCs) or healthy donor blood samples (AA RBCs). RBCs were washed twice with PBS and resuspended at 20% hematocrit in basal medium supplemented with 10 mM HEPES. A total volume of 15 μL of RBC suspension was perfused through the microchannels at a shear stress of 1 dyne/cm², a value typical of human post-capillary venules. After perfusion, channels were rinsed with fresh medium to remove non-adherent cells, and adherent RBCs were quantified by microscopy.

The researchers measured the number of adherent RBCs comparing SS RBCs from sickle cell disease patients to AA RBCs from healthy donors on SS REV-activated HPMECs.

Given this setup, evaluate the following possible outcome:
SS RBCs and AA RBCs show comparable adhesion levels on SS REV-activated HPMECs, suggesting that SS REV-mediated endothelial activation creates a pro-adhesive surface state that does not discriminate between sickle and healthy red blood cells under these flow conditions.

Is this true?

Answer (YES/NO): NO